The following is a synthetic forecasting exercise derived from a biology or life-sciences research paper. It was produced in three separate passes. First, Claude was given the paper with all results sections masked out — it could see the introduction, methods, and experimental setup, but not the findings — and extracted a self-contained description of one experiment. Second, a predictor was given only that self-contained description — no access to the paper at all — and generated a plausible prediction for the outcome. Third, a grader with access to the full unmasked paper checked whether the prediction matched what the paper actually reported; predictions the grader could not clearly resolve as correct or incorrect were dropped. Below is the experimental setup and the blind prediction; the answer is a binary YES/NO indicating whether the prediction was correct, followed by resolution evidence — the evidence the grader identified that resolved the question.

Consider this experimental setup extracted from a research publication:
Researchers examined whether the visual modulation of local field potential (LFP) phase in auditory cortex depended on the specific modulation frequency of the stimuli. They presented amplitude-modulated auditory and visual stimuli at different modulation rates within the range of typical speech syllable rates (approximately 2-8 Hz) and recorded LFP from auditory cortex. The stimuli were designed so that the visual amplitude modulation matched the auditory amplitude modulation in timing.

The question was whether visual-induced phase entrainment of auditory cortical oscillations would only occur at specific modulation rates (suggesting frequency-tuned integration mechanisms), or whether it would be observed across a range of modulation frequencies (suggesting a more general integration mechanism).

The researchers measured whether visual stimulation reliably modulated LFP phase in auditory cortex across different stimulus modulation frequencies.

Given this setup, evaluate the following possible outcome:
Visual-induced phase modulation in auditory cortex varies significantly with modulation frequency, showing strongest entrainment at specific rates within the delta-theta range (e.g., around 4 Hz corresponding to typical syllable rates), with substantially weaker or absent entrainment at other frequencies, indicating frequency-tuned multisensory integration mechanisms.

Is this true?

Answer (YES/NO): NO